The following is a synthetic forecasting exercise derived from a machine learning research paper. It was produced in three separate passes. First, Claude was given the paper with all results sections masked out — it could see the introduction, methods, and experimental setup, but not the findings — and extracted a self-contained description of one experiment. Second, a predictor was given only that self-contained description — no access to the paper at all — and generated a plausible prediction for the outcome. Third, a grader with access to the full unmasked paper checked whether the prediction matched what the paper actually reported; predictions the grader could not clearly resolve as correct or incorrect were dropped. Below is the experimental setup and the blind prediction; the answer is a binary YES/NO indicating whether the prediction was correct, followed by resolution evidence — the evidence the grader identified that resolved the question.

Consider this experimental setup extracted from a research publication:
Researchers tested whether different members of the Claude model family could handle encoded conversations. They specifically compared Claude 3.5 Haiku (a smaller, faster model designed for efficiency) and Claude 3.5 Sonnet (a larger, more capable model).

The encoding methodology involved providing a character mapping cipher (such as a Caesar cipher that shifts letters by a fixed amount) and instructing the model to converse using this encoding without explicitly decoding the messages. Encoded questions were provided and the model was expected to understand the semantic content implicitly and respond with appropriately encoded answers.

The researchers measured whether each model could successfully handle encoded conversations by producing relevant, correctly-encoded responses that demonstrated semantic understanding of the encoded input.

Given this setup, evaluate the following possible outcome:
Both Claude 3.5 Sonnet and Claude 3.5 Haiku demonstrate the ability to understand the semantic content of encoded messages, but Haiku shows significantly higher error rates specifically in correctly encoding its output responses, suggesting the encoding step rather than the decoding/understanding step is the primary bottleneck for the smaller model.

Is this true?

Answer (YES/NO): NO